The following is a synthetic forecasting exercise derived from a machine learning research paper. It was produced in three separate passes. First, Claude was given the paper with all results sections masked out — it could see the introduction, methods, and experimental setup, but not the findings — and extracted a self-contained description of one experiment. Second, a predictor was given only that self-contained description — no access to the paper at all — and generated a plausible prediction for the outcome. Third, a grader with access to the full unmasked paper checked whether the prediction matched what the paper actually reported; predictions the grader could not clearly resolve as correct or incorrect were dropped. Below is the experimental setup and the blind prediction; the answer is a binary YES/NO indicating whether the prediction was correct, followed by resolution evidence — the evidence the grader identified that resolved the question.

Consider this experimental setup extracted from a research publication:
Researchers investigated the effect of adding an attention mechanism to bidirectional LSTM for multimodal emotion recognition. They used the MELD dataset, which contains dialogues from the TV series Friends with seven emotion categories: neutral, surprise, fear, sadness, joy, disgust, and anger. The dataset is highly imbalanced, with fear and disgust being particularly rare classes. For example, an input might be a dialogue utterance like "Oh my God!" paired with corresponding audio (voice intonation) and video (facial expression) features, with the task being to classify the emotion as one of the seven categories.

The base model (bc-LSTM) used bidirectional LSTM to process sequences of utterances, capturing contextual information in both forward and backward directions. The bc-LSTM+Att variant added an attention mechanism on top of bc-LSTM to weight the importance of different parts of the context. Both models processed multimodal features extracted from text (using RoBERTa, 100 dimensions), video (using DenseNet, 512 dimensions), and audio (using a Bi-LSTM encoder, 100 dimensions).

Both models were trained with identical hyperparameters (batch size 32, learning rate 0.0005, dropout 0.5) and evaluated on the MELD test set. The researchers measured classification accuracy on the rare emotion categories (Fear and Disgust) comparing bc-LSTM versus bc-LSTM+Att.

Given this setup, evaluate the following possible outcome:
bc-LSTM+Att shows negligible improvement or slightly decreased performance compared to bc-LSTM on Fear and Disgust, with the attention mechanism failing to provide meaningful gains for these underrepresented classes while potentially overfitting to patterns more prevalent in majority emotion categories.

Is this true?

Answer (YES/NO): NO